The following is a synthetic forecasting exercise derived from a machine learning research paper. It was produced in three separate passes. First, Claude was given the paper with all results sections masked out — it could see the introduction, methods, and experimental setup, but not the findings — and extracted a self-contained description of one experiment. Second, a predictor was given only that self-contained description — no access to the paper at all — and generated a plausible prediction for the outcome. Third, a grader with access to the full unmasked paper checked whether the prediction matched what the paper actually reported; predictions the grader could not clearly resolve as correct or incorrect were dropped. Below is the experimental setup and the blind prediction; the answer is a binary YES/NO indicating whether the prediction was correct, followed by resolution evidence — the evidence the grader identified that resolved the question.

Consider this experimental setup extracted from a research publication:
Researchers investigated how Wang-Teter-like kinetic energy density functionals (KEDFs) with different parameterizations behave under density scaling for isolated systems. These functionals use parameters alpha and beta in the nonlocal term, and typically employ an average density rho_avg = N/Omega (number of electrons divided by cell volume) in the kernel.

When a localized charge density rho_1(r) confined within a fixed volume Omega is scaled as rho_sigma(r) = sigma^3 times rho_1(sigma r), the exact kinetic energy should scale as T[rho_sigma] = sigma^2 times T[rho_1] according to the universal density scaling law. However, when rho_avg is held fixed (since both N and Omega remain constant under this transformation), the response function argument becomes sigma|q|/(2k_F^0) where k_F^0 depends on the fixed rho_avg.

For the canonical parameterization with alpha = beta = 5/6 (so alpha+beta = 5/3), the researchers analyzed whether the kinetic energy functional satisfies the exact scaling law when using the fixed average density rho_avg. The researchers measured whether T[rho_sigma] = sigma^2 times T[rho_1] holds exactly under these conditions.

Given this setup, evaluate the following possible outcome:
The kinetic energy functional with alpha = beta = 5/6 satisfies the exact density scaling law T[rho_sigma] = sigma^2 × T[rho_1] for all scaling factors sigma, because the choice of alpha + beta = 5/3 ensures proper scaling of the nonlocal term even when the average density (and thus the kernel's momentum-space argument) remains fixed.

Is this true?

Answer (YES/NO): NO